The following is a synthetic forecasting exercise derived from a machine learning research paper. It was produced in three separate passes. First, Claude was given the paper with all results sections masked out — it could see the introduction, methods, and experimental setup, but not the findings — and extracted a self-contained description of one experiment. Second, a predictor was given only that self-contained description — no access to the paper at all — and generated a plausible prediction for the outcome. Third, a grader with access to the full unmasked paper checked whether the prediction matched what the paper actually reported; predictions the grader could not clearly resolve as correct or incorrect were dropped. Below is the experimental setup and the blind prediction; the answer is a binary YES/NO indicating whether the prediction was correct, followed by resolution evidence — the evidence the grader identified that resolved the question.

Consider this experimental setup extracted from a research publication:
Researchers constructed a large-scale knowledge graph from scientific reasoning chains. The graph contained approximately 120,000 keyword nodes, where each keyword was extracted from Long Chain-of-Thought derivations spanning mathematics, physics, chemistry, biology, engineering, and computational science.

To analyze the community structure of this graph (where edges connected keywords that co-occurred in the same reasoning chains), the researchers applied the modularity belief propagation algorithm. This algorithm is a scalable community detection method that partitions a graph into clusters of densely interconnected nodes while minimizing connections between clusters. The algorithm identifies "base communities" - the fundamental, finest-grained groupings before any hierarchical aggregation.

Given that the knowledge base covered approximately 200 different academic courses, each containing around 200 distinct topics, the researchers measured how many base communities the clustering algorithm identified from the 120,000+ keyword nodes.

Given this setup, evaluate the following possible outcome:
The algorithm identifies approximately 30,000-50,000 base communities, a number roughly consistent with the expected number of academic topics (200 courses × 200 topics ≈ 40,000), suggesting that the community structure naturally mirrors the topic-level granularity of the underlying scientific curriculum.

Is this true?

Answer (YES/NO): NO